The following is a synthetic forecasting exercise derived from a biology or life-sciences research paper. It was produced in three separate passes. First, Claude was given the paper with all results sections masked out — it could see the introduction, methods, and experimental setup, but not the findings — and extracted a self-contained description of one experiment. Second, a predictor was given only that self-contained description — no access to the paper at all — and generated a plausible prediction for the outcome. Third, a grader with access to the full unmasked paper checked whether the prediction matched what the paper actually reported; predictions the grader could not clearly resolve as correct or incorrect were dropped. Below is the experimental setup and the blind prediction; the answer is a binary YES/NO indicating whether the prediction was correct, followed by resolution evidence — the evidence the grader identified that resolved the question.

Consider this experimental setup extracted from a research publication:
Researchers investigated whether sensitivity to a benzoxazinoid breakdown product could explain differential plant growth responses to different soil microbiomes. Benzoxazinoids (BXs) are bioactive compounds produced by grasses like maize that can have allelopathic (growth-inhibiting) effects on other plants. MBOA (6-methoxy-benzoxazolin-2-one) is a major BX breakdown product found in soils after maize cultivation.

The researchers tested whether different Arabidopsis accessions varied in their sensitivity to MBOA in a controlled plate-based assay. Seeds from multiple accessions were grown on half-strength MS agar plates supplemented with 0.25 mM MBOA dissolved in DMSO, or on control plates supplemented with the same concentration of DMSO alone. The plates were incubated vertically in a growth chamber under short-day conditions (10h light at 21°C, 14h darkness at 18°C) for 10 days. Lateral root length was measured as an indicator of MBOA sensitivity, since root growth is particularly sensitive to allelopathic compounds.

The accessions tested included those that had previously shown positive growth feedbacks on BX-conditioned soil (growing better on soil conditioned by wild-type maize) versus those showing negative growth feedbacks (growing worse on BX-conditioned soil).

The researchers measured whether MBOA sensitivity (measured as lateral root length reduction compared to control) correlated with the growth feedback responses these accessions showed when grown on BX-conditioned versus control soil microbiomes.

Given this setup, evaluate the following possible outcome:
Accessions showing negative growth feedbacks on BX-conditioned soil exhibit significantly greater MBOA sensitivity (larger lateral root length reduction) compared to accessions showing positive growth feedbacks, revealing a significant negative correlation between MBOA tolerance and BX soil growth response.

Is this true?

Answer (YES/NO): NO